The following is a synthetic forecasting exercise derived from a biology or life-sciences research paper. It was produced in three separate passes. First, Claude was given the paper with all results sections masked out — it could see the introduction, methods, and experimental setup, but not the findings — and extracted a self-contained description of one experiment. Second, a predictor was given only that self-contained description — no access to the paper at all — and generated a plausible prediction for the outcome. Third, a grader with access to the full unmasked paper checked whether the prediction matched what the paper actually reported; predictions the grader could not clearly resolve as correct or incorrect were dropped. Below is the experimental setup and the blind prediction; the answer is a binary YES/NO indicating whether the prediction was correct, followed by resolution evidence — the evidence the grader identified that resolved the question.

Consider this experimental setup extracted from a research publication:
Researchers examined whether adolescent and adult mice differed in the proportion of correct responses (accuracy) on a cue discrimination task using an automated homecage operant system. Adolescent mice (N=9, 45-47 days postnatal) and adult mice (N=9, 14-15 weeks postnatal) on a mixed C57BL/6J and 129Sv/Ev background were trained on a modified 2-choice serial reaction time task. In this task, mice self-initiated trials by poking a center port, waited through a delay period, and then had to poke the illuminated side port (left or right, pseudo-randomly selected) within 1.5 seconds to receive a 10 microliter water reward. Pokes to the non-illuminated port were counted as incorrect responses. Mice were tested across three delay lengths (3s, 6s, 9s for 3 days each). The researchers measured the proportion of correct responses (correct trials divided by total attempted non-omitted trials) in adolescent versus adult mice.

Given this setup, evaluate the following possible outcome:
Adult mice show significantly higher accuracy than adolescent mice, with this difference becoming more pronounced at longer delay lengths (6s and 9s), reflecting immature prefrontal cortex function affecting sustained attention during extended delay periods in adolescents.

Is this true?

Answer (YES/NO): NO